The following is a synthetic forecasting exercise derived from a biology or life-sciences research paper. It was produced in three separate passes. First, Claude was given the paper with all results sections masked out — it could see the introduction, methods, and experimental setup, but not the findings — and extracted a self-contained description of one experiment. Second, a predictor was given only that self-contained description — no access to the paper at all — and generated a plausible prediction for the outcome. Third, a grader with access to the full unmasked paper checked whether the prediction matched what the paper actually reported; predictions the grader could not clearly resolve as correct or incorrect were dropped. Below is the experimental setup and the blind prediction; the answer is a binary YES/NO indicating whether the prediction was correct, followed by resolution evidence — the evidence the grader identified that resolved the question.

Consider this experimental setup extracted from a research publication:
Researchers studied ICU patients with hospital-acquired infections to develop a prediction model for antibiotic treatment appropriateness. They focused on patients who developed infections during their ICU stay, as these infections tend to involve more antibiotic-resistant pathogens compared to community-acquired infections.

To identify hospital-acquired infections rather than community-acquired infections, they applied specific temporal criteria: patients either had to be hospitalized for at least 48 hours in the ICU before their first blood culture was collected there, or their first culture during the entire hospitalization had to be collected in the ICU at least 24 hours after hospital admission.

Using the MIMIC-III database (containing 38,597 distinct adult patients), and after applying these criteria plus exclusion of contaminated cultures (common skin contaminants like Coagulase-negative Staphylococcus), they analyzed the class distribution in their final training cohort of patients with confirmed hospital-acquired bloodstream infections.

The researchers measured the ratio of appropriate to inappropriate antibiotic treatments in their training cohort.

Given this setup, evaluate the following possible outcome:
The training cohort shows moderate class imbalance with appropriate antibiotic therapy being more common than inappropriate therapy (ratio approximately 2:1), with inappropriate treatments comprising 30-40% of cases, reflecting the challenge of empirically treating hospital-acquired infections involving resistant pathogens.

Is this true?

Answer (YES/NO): NO